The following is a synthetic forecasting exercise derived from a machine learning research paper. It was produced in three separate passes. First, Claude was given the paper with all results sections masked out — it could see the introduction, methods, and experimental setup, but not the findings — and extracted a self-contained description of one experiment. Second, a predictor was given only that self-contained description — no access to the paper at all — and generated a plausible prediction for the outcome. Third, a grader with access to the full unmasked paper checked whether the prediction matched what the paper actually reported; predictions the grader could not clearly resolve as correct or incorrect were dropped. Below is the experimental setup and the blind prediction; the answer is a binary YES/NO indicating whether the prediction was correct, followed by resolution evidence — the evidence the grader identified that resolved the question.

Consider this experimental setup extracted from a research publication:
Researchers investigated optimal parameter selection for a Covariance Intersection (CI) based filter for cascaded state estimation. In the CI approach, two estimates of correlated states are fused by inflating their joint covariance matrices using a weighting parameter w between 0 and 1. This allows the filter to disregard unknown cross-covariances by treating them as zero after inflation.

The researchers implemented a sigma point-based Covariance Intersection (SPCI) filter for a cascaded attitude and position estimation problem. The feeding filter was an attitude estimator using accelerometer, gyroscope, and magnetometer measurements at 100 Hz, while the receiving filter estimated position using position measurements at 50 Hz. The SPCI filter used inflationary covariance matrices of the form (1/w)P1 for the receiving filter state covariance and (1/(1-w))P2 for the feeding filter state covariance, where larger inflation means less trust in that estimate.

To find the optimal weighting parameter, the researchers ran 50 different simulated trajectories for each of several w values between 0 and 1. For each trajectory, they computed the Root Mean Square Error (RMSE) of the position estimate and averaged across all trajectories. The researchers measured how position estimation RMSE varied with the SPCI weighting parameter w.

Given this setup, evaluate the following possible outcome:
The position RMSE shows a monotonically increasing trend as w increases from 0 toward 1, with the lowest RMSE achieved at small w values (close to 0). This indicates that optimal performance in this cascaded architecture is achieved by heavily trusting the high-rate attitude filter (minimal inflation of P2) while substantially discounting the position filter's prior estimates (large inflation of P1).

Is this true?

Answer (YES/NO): NO